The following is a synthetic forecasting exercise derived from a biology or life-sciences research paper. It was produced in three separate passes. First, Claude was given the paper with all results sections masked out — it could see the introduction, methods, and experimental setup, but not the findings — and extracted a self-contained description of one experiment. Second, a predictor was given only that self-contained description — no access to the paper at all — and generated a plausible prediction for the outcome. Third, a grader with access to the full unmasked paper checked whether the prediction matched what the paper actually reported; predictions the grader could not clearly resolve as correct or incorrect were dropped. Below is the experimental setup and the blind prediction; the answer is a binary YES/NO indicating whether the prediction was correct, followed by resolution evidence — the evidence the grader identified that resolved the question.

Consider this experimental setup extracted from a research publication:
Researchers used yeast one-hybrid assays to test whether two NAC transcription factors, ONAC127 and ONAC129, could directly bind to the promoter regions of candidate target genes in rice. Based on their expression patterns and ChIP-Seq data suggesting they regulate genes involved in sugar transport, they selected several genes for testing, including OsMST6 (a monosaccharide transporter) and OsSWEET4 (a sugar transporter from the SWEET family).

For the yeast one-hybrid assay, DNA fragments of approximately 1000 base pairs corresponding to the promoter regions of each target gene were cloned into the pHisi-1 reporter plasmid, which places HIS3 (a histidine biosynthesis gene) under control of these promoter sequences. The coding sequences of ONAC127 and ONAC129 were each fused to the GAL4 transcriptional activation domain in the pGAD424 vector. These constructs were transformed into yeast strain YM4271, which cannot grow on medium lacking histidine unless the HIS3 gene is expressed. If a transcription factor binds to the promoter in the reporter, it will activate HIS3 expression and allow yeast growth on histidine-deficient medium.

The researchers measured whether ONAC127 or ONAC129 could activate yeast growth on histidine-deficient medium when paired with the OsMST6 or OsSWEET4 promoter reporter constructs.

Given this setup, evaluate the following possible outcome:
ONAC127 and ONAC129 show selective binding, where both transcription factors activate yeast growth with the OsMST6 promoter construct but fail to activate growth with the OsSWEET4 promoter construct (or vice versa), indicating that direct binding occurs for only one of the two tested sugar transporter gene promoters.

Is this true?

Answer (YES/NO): NO